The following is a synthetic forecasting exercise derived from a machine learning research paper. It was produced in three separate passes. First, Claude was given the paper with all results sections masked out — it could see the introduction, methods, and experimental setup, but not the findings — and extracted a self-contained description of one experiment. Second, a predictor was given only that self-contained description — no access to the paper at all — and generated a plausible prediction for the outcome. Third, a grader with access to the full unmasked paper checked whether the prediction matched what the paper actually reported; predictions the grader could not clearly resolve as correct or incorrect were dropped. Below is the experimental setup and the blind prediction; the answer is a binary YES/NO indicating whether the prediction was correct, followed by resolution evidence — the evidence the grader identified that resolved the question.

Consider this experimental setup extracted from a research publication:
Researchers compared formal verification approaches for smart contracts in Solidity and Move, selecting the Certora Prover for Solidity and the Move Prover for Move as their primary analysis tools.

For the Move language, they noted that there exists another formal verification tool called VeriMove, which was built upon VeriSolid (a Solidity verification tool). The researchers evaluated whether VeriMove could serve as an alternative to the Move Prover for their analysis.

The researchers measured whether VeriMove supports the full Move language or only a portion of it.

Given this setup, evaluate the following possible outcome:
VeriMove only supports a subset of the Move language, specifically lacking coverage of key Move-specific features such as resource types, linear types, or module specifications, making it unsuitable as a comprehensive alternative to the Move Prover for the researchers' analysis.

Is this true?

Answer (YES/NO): NO